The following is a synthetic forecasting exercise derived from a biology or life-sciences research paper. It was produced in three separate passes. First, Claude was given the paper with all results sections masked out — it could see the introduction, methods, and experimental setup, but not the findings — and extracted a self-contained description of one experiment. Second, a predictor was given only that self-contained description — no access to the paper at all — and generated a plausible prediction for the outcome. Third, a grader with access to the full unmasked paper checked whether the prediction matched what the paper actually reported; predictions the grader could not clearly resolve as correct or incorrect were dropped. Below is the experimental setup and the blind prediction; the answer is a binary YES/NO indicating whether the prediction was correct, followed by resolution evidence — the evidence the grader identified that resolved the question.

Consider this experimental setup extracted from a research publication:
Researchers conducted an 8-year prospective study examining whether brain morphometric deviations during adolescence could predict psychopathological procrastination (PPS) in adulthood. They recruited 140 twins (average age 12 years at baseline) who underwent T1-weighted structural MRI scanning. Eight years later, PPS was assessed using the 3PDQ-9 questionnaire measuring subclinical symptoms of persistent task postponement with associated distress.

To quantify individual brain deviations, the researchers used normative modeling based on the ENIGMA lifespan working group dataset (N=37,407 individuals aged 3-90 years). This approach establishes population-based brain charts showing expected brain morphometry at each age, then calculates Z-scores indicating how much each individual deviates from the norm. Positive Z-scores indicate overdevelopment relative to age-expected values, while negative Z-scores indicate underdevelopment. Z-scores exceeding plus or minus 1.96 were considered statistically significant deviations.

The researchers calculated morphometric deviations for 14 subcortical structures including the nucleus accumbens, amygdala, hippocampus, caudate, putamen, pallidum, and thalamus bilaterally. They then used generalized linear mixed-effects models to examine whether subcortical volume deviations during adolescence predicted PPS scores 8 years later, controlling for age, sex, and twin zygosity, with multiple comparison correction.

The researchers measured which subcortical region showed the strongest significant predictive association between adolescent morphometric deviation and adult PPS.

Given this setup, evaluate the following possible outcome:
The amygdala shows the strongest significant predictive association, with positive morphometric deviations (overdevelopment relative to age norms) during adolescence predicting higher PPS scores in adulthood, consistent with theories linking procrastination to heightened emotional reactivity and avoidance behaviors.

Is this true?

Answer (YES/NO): NO